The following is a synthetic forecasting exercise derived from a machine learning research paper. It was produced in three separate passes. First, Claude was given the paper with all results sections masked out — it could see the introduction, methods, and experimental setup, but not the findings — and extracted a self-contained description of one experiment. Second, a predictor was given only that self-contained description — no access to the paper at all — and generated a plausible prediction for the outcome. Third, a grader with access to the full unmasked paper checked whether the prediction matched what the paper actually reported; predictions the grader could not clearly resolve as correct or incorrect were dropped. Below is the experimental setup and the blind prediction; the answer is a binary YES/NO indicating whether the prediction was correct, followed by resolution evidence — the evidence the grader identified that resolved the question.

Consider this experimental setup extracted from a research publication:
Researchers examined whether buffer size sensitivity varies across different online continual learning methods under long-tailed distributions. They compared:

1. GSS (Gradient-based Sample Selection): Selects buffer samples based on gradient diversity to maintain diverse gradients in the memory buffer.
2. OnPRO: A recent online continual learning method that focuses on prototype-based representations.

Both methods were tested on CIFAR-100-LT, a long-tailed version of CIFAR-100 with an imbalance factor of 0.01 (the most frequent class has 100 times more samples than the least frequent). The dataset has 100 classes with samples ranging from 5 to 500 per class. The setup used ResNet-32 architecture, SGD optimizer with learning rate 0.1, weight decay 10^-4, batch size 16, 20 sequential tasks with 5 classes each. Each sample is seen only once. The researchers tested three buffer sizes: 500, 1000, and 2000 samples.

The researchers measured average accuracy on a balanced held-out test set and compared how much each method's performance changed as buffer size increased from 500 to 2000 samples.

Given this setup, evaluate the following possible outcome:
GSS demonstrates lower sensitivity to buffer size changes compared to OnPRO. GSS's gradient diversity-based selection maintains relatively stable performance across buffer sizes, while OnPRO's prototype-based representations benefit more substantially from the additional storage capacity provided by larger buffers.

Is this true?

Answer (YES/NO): YES